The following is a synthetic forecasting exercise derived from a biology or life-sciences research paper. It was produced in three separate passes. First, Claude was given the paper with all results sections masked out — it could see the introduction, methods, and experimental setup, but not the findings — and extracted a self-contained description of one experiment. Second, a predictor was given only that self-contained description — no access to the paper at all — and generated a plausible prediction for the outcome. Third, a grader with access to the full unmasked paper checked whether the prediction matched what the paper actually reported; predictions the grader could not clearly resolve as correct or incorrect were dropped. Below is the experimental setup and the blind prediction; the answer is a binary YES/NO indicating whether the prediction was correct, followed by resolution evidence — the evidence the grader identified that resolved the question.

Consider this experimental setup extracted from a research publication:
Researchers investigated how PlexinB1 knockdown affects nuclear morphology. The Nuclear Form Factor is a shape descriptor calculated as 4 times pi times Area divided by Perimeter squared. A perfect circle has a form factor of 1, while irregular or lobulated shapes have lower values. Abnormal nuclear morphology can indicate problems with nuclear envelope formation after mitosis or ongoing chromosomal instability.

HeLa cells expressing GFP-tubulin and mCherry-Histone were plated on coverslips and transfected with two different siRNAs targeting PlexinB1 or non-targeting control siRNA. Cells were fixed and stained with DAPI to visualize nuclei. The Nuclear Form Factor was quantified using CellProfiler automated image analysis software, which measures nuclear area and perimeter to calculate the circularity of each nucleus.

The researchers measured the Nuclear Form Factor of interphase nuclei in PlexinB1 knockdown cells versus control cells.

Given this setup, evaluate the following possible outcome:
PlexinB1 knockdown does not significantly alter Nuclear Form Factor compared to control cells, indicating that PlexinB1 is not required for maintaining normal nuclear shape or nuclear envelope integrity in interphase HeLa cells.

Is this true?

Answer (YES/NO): NO